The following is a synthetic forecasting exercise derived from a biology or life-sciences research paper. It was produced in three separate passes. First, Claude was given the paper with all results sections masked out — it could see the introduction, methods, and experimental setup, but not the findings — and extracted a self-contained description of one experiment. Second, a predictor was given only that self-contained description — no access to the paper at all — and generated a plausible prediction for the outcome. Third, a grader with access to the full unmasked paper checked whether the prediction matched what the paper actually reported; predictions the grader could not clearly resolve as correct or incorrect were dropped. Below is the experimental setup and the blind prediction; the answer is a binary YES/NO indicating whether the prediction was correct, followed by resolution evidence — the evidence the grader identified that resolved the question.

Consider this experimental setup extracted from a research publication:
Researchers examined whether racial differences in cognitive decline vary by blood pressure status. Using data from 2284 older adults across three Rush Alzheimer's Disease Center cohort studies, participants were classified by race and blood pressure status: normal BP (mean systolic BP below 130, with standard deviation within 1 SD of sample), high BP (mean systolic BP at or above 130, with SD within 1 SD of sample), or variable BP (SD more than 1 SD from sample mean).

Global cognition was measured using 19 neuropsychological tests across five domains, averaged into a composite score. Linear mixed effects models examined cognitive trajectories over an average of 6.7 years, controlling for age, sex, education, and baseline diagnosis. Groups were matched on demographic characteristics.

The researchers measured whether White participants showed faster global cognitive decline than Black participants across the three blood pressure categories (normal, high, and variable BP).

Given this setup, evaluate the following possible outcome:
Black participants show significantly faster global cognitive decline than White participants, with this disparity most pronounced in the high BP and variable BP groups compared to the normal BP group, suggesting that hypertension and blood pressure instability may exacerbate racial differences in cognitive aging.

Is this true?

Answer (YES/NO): NO